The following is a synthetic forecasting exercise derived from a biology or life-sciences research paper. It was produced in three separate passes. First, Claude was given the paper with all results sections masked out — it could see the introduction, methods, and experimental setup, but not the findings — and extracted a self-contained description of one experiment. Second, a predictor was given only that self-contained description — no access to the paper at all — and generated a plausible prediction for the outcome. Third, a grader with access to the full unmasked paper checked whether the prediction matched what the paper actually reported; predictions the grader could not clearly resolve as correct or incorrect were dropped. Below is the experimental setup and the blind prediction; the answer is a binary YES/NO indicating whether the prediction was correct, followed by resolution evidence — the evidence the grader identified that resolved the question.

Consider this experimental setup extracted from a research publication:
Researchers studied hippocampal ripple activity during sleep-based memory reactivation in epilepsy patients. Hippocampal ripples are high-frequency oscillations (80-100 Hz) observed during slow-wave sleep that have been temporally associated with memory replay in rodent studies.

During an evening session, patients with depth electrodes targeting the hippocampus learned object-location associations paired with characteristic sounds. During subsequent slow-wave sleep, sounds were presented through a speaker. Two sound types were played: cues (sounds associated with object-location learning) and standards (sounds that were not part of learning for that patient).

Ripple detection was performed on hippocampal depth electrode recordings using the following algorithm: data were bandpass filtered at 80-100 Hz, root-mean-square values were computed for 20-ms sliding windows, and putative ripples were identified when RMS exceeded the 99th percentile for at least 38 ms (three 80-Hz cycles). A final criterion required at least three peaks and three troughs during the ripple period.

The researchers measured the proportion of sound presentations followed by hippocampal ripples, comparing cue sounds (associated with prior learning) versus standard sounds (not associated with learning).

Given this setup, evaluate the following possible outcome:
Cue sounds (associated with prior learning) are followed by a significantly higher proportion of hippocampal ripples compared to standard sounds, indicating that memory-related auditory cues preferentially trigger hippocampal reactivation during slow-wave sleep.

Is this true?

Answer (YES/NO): NO